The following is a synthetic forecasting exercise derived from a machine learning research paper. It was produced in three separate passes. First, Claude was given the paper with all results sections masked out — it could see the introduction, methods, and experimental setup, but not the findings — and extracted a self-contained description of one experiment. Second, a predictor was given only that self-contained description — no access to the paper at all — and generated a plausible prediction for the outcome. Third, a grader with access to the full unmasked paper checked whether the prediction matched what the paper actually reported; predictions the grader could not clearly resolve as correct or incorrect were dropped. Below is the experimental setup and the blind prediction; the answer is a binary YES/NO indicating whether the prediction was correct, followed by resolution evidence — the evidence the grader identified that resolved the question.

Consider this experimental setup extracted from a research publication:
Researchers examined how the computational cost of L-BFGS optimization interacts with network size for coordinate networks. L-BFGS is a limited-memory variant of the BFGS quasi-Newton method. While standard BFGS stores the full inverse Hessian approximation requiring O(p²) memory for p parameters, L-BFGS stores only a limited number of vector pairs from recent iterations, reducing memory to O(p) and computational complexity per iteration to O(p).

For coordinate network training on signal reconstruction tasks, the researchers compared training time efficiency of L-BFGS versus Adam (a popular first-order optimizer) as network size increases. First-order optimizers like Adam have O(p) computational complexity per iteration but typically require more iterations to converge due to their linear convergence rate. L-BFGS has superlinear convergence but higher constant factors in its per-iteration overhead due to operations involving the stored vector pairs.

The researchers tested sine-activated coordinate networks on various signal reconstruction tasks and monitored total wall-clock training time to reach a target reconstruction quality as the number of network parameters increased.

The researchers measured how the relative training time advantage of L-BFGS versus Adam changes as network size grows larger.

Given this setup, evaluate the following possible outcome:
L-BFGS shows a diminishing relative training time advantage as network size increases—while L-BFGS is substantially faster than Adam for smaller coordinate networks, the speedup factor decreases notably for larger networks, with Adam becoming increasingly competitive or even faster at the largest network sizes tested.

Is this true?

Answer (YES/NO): YES